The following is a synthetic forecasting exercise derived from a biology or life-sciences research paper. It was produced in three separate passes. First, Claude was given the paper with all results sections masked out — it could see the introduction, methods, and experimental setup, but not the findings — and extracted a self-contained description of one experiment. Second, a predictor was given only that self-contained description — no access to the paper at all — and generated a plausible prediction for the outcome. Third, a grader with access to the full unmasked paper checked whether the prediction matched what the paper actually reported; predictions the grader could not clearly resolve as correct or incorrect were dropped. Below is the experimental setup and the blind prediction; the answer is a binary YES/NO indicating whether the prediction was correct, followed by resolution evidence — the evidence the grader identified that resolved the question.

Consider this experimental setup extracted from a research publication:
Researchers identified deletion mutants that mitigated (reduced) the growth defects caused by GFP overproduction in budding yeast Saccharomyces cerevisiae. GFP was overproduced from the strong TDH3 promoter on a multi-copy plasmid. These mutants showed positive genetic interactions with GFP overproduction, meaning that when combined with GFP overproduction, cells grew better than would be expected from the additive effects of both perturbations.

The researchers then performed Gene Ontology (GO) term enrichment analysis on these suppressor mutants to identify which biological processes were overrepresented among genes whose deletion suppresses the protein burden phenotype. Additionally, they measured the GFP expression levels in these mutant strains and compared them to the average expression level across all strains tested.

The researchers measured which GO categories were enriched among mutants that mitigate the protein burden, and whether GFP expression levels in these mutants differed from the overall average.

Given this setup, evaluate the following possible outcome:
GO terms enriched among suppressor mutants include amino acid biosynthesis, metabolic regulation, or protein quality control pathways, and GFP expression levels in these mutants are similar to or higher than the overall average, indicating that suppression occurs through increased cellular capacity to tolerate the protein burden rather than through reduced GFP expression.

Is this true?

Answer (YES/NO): NO